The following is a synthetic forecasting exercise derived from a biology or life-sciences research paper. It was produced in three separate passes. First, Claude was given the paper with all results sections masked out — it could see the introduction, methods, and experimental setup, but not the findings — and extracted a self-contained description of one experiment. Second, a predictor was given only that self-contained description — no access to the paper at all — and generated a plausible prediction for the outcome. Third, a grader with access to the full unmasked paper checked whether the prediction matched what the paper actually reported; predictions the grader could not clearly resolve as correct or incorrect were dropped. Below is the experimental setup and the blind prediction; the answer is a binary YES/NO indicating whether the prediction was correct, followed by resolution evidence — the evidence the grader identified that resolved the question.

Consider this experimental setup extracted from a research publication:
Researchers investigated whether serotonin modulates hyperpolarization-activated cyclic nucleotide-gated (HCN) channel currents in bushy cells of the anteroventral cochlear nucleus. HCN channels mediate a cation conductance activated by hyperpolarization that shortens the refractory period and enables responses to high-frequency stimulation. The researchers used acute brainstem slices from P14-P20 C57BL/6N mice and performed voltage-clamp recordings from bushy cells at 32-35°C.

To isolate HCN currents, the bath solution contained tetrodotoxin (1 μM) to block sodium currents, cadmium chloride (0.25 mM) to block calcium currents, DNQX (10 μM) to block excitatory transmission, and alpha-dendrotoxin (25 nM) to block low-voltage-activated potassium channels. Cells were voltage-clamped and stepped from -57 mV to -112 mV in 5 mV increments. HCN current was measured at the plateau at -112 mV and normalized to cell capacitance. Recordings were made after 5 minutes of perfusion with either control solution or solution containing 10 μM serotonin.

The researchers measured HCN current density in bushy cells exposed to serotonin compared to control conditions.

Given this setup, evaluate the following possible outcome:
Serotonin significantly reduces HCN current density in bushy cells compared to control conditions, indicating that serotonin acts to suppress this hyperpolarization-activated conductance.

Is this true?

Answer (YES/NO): NO